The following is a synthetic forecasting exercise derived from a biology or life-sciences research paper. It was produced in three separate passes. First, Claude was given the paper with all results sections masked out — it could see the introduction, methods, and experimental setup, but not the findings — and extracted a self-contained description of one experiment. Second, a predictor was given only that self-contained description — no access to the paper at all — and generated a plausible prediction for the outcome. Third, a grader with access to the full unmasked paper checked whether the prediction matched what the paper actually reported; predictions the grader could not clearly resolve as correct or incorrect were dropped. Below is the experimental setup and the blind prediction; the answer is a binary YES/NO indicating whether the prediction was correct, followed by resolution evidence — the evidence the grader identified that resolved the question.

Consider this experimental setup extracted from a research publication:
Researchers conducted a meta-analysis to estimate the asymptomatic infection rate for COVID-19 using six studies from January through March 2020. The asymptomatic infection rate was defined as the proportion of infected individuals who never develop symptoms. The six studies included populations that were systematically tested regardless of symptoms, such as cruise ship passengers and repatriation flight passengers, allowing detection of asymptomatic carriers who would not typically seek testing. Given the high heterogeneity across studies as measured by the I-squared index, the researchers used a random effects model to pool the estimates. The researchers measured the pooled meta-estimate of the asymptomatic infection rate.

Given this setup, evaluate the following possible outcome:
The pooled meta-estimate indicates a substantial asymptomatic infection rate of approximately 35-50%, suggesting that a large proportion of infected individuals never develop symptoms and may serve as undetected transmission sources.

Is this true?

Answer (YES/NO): YES